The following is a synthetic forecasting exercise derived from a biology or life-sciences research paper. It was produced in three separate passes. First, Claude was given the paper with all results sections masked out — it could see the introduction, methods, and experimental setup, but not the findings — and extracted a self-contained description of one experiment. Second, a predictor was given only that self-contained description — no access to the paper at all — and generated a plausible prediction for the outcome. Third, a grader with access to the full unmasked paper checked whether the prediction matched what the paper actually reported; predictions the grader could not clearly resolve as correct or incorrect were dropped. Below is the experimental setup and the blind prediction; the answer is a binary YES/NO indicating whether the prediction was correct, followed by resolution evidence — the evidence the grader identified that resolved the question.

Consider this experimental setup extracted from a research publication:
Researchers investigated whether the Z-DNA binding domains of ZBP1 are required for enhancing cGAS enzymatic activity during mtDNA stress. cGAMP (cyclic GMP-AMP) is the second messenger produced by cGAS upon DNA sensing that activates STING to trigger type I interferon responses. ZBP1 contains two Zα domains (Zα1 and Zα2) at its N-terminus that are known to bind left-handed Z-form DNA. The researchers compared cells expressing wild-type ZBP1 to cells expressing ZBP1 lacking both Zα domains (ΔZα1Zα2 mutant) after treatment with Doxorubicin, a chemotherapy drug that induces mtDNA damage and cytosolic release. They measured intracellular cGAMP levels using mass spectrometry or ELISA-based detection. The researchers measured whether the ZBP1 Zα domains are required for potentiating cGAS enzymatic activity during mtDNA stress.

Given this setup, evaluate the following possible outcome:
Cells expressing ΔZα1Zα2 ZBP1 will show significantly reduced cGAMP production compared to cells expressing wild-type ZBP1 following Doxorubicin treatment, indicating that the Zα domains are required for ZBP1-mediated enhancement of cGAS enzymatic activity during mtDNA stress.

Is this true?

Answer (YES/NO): YES